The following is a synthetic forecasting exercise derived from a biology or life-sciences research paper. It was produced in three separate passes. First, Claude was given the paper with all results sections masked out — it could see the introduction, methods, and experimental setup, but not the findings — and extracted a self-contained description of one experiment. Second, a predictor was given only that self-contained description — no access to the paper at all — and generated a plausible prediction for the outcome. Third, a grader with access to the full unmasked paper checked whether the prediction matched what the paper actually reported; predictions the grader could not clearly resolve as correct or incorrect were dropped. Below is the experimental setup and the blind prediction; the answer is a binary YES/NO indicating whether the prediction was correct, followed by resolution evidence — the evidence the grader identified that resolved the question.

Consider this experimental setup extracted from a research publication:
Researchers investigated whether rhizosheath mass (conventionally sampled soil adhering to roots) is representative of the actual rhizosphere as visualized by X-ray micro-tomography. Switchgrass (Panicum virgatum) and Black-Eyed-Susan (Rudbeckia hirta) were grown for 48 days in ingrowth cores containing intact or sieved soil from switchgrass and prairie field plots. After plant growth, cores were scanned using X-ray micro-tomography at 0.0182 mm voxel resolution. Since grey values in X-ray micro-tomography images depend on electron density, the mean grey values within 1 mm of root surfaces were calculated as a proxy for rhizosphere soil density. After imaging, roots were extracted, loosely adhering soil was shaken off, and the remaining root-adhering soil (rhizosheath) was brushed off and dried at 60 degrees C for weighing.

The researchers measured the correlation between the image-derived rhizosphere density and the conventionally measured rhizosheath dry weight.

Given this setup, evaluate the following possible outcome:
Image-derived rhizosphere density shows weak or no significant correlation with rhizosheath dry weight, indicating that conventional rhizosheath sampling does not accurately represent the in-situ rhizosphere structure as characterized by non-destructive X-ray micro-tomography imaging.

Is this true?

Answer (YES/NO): YES